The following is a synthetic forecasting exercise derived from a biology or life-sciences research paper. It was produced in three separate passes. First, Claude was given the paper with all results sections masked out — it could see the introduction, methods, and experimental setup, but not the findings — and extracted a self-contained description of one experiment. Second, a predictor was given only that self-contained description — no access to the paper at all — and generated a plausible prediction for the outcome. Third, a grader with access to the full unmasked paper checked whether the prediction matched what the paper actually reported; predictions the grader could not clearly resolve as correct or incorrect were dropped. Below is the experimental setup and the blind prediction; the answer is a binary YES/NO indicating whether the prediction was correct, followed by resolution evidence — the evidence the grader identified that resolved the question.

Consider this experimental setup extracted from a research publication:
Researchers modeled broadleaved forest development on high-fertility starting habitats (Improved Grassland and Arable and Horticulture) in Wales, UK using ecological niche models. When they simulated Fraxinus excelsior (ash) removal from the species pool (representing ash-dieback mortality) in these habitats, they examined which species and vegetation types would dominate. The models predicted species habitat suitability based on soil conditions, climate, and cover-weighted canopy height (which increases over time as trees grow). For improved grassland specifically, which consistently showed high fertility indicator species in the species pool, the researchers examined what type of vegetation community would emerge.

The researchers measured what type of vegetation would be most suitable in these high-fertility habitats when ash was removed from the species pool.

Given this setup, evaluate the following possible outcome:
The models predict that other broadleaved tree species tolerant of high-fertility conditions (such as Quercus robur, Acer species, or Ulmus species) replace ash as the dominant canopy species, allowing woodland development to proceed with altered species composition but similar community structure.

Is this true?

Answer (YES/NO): NO